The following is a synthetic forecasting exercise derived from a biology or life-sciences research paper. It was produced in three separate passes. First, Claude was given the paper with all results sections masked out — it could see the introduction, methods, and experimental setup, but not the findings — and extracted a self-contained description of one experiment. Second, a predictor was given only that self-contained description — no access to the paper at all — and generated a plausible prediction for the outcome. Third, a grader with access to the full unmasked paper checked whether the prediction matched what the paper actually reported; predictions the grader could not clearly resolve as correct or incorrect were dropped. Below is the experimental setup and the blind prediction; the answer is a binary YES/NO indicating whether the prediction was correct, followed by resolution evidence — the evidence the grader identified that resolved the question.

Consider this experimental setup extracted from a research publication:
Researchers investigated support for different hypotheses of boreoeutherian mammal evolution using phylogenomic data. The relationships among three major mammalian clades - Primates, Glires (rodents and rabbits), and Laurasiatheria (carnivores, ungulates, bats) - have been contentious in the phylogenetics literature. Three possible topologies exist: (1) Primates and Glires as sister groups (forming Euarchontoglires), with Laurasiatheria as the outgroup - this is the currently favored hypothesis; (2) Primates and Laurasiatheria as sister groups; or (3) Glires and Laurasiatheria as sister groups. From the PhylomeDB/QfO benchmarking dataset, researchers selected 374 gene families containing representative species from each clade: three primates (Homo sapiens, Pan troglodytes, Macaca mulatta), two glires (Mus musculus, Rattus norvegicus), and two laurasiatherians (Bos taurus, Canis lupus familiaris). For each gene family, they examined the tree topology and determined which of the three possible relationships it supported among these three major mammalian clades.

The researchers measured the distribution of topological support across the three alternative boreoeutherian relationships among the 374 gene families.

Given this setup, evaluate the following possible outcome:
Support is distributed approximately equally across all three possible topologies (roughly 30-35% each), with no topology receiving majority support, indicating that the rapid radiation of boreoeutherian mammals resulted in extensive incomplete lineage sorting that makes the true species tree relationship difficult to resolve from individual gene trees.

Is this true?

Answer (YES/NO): NO